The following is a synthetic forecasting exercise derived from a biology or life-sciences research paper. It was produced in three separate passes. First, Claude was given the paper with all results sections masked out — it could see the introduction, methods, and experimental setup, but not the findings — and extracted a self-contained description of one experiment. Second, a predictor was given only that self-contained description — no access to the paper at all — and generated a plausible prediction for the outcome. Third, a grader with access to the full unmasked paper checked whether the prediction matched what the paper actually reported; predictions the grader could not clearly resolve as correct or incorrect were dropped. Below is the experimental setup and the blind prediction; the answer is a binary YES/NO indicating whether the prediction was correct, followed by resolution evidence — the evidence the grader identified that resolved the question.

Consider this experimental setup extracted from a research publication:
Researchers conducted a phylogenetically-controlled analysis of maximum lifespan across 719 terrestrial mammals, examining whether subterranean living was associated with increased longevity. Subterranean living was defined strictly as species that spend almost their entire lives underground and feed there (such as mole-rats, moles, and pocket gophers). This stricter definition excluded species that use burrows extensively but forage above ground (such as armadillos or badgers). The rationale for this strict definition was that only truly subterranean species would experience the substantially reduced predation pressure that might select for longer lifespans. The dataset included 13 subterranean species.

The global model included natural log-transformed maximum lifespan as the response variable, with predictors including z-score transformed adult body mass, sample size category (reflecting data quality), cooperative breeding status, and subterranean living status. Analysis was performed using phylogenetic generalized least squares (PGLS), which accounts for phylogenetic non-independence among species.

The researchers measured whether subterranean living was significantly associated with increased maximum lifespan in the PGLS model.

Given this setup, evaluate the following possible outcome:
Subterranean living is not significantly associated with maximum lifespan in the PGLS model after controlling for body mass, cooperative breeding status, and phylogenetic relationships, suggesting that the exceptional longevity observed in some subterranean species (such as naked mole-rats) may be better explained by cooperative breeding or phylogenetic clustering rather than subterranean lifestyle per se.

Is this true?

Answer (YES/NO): NO